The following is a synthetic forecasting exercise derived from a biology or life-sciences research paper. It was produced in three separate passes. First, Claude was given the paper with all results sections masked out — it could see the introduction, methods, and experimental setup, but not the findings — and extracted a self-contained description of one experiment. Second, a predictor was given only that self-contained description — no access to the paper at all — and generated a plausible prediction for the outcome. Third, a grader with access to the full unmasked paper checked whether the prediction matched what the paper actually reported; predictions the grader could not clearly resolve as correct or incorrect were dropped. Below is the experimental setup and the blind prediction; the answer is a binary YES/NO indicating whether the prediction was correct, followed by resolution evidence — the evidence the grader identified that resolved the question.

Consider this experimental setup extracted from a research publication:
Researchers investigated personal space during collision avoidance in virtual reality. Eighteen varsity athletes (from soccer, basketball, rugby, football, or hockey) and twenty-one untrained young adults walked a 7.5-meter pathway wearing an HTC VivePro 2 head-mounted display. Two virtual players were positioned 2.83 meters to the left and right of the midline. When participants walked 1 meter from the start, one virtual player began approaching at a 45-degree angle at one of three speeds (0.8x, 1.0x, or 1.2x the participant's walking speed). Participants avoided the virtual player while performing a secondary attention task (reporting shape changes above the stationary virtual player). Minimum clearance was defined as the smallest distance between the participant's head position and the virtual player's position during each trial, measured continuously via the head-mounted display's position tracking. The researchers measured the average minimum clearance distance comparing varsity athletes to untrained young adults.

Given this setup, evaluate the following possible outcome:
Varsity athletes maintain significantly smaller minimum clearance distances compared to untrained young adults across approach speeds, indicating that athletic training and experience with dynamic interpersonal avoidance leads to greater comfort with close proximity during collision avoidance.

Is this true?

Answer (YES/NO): NO